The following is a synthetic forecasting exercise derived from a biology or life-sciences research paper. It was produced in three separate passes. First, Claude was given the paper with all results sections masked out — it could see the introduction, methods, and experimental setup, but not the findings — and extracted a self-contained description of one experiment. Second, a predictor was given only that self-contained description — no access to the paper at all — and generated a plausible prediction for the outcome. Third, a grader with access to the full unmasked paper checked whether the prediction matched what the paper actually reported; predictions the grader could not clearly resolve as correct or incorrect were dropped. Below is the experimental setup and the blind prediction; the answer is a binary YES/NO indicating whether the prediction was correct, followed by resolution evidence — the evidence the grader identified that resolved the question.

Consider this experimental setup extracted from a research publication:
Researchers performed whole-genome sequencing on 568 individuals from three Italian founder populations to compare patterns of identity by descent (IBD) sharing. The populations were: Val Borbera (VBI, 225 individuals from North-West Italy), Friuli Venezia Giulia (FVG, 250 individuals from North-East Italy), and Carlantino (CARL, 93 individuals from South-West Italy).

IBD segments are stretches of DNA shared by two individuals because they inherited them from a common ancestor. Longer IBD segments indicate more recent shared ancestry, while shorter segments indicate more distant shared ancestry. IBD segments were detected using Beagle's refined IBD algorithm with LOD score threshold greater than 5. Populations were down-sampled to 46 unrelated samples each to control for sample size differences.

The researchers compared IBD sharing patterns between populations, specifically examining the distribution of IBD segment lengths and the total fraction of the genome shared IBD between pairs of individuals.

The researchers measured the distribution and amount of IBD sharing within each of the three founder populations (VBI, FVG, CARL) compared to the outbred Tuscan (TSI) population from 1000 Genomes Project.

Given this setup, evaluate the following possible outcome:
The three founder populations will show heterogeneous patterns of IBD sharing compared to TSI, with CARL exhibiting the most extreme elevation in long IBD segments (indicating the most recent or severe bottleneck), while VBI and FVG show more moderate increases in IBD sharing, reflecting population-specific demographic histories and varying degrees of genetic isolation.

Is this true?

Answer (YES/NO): NO